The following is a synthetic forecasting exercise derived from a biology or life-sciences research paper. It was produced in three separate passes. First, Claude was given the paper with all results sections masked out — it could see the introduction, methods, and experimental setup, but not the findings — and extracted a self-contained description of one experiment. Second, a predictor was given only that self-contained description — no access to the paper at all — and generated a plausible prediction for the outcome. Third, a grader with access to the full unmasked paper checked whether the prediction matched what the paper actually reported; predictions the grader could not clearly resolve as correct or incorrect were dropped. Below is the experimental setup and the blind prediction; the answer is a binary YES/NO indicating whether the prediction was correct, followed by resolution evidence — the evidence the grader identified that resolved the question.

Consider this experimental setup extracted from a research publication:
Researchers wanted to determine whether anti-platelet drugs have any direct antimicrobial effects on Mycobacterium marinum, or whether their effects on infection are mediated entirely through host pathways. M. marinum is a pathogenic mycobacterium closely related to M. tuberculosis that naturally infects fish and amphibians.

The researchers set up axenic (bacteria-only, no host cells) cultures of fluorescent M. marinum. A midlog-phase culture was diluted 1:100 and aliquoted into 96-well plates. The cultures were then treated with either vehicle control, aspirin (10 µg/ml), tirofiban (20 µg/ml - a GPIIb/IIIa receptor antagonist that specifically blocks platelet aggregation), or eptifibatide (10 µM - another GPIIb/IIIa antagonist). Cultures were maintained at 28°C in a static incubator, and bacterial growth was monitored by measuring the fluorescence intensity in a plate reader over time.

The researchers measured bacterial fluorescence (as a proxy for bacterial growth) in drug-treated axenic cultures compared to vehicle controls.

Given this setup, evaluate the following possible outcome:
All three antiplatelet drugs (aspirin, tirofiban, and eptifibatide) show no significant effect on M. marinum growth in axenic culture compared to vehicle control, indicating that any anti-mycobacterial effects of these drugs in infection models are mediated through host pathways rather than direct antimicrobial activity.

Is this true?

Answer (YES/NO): YES